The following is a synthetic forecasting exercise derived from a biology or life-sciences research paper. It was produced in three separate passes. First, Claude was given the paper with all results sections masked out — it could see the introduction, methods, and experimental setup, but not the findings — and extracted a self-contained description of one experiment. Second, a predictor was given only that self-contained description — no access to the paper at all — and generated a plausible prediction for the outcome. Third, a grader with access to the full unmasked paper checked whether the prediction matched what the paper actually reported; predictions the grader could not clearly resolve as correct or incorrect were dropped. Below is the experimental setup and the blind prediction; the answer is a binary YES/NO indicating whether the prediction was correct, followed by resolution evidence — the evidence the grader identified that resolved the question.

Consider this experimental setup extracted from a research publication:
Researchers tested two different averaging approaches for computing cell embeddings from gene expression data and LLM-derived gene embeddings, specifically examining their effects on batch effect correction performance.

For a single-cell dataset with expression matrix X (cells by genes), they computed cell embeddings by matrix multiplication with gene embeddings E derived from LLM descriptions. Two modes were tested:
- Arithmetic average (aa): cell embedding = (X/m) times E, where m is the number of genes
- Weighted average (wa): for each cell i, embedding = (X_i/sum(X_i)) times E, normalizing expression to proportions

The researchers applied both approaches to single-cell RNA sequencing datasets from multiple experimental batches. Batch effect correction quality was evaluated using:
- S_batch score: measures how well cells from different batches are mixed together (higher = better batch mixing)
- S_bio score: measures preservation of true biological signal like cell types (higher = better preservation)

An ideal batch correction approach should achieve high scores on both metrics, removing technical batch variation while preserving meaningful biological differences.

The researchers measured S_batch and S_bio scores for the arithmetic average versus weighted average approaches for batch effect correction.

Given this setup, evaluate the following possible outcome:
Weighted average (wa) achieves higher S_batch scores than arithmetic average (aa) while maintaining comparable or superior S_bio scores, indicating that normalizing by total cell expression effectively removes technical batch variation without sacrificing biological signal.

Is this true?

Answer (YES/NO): YES